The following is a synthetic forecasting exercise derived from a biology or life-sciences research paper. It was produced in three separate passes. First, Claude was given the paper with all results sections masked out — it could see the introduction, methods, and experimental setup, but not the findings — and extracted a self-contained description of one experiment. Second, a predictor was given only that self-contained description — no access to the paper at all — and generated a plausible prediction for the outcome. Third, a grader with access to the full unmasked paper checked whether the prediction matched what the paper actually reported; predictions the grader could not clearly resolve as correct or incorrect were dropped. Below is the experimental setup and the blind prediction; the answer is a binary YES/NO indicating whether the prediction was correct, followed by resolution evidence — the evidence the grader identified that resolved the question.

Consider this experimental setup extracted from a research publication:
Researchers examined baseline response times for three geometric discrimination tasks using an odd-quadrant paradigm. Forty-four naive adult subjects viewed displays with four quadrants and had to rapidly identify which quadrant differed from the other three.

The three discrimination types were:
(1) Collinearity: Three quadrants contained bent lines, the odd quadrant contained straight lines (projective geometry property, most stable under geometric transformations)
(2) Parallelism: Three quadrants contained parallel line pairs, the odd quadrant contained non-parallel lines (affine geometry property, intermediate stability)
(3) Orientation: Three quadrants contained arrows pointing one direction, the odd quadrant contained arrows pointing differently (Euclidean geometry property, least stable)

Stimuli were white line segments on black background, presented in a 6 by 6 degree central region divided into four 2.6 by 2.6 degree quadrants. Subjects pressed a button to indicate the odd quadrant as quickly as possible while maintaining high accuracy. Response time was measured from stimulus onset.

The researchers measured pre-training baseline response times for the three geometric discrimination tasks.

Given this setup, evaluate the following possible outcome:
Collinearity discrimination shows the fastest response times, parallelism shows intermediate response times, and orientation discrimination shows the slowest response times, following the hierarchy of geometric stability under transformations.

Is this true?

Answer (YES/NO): YES